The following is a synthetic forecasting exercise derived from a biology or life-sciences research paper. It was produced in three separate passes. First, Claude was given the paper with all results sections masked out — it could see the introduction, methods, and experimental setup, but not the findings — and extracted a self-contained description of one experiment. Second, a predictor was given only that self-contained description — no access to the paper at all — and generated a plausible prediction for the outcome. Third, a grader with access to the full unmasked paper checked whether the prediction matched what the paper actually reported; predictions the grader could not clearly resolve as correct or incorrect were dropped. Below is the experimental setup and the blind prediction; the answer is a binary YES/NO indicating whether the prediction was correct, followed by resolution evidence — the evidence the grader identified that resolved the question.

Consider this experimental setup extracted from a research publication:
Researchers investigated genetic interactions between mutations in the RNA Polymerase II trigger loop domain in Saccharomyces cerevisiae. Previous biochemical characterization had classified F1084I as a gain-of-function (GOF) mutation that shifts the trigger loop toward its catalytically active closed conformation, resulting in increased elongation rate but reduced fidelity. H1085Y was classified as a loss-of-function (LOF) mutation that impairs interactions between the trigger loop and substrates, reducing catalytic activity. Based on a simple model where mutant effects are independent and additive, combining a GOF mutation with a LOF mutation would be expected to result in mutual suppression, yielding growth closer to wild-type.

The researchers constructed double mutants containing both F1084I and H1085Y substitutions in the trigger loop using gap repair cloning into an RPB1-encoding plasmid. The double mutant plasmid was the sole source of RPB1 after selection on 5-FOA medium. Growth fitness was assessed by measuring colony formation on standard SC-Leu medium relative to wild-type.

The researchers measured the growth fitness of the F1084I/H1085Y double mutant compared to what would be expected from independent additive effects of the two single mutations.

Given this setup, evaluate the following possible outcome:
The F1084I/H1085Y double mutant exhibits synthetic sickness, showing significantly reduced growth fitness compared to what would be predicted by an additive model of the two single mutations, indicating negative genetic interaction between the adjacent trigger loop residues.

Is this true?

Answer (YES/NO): NO